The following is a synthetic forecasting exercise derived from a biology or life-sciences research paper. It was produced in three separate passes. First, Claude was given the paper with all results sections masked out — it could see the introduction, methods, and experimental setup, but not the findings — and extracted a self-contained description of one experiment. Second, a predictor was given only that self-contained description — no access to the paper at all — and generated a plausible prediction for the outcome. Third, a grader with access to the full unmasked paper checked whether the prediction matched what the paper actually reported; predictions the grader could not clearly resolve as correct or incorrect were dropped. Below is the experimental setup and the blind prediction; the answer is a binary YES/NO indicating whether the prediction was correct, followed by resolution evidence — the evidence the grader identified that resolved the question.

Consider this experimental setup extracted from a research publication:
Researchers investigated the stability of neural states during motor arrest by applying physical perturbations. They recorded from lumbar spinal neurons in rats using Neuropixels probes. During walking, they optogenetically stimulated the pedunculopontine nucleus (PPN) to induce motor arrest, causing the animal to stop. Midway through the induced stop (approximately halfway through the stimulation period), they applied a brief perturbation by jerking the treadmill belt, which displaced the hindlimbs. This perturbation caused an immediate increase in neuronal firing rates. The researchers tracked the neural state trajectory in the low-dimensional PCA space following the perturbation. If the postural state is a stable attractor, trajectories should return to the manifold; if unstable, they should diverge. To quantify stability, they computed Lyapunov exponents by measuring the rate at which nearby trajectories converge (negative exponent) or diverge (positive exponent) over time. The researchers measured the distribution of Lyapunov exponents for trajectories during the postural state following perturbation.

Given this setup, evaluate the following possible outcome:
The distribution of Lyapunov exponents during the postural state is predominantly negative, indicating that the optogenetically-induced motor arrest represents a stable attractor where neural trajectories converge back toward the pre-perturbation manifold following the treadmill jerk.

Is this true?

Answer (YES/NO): YES